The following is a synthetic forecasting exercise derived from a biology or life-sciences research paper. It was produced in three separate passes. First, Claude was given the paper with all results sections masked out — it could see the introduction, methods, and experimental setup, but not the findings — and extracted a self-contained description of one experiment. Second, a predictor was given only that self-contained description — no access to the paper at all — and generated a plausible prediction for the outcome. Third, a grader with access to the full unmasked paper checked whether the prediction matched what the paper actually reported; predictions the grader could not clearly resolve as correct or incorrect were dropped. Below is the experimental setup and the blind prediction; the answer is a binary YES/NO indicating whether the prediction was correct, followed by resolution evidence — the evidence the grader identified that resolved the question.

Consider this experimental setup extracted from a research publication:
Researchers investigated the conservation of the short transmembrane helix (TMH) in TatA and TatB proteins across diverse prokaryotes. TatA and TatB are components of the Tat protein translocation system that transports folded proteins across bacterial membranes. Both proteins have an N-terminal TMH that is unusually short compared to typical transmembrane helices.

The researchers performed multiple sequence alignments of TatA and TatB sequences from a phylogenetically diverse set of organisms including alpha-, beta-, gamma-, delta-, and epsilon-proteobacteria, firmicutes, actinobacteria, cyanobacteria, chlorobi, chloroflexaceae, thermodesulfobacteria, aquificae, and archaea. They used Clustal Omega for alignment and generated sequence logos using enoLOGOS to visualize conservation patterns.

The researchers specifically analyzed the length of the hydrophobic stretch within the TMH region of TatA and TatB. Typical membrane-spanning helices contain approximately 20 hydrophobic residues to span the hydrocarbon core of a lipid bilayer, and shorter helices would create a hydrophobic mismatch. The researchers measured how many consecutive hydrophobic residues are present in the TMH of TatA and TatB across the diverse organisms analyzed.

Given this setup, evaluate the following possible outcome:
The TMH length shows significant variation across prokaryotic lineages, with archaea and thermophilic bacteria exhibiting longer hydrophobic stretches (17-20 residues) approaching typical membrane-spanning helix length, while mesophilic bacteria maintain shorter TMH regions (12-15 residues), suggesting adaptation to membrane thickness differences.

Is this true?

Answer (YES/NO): NO